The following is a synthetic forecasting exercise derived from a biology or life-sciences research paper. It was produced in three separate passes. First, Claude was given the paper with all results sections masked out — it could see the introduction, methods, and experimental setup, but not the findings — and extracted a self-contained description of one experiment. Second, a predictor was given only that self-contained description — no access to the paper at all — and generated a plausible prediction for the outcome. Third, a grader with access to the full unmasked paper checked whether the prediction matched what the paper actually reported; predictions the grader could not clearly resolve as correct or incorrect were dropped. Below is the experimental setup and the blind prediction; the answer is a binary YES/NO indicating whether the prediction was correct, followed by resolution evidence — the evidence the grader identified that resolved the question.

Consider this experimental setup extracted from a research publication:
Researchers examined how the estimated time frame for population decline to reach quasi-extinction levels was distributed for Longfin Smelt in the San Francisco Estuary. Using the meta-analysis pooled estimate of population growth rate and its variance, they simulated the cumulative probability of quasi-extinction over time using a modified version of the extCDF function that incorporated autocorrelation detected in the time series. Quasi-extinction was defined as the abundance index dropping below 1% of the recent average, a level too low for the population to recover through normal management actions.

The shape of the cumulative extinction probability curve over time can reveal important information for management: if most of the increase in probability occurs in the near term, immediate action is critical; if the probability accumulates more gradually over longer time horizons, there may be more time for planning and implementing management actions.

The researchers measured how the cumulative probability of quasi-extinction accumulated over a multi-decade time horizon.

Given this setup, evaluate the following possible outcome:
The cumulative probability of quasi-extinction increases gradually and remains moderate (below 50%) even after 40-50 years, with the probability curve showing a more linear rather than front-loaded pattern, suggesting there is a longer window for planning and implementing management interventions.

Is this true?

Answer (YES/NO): NO